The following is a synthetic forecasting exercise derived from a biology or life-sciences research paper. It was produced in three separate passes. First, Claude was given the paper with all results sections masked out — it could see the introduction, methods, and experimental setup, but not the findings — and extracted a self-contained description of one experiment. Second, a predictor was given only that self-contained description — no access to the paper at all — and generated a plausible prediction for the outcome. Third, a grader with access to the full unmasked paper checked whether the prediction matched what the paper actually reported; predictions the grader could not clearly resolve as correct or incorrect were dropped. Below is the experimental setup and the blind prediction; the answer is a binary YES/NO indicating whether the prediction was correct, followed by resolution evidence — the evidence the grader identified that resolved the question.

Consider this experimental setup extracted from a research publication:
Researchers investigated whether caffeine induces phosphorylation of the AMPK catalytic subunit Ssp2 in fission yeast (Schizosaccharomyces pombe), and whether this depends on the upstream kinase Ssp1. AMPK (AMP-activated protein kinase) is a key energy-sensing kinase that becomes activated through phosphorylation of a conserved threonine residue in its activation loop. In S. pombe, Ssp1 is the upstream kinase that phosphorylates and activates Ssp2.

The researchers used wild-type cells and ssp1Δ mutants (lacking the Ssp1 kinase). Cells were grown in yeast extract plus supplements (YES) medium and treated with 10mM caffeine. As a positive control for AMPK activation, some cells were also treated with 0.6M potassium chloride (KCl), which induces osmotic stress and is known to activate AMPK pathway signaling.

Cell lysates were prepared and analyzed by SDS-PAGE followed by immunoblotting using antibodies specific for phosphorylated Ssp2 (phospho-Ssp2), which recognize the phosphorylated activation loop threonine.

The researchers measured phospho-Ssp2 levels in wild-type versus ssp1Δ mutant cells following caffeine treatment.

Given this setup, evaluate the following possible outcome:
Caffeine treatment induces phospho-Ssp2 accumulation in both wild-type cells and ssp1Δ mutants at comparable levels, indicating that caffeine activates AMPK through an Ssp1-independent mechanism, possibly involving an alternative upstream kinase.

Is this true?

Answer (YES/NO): NO